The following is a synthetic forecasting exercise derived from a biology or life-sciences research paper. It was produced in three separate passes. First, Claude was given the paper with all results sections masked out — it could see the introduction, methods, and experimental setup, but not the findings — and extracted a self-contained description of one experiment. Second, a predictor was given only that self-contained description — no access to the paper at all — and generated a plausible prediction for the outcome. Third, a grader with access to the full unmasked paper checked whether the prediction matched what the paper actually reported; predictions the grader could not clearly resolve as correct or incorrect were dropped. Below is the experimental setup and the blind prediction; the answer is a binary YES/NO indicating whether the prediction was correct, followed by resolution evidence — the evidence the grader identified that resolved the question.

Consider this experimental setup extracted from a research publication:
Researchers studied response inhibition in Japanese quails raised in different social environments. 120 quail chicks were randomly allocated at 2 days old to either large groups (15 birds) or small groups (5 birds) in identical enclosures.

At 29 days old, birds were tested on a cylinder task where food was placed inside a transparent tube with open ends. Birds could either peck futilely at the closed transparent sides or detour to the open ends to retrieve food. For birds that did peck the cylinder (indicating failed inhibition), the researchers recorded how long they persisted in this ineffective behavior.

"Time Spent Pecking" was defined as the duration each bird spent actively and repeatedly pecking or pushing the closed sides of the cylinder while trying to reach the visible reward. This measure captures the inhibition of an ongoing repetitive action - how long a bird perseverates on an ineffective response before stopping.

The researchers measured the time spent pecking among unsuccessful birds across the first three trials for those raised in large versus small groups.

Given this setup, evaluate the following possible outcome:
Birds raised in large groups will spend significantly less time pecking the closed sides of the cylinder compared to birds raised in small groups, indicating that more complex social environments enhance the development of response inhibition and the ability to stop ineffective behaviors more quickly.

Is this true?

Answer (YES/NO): NO